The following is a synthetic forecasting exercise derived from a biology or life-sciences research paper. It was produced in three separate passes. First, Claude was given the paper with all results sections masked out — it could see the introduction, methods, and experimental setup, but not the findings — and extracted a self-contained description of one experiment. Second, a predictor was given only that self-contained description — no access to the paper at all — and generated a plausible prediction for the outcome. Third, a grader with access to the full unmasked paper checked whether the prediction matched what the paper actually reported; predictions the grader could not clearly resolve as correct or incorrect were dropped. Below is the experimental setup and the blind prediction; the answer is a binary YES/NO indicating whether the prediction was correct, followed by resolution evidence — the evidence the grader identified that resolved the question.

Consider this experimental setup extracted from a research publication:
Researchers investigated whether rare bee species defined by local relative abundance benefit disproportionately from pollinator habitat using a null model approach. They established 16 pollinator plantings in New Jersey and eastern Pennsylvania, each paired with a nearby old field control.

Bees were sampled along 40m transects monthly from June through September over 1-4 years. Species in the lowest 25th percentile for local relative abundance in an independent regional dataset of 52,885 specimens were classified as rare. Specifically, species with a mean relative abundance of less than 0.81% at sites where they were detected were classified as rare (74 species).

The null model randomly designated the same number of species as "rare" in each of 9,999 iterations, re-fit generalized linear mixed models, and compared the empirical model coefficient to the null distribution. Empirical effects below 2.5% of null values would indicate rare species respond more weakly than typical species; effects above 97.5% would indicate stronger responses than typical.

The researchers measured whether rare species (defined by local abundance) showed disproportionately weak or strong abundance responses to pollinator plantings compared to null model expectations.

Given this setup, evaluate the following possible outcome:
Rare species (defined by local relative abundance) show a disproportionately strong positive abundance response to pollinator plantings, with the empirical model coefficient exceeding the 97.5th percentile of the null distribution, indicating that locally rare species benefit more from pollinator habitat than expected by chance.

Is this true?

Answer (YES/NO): NO